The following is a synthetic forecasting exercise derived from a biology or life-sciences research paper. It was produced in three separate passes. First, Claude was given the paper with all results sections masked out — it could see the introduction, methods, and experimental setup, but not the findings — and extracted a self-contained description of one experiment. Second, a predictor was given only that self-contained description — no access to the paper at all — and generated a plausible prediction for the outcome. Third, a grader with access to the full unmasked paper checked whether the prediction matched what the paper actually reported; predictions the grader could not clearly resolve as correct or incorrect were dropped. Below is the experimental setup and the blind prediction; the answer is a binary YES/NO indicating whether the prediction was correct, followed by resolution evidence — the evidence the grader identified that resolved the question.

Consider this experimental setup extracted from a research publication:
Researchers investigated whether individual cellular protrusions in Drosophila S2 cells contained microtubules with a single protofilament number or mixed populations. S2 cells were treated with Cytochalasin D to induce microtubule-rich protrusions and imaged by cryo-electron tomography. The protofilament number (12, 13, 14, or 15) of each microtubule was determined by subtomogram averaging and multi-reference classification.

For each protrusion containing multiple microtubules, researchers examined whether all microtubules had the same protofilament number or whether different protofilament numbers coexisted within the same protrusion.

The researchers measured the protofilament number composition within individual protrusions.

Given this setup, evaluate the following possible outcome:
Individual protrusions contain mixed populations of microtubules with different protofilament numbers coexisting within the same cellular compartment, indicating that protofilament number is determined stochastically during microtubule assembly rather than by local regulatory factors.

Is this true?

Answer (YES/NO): NO